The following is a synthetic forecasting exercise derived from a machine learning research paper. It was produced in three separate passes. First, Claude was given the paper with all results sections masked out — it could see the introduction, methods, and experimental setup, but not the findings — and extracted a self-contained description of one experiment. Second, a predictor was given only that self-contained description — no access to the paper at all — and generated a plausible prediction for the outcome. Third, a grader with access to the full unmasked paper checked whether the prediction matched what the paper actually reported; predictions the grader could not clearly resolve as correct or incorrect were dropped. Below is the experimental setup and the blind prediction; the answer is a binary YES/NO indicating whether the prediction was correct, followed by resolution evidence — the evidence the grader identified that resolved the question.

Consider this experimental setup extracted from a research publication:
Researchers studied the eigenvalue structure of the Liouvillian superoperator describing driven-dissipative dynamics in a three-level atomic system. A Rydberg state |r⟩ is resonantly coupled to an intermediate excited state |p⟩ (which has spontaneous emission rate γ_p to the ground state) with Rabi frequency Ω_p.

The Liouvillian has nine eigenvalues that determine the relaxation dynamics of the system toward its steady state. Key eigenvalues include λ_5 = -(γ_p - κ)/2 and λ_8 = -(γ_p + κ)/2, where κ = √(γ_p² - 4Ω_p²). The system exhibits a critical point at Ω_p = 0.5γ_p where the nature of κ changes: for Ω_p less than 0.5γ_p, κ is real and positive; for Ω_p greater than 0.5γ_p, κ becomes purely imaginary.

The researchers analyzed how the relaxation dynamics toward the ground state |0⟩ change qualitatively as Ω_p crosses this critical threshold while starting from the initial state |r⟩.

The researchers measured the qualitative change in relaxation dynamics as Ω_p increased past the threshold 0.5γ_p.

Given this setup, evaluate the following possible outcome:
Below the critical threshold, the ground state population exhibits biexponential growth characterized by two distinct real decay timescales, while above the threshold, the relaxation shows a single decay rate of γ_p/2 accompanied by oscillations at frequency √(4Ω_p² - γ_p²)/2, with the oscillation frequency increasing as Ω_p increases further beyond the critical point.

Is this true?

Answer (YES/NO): NO